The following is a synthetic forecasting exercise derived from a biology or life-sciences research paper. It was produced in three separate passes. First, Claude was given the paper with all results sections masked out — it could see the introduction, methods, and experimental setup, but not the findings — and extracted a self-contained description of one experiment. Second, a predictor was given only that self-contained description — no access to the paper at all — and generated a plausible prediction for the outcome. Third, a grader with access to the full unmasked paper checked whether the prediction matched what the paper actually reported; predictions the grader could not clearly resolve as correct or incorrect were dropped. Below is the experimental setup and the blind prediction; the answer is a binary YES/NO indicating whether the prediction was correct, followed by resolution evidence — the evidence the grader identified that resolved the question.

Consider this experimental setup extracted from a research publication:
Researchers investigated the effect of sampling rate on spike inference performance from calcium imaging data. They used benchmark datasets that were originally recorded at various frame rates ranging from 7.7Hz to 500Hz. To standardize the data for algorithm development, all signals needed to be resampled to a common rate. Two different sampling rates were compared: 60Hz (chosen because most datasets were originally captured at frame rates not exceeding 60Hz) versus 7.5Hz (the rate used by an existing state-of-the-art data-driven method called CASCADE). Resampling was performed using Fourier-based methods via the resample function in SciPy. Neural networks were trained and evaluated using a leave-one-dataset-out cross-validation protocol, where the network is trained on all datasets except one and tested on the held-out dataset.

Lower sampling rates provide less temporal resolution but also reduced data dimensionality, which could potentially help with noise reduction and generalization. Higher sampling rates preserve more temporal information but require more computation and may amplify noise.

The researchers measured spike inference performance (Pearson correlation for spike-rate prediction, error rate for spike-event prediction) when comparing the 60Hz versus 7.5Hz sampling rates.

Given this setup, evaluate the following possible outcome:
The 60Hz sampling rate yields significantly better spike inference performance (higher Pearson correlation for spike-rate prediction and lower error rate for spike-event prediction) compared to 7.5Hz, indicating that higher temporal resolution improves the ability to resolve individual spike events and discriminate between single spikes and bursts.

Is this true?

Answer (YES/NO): NO